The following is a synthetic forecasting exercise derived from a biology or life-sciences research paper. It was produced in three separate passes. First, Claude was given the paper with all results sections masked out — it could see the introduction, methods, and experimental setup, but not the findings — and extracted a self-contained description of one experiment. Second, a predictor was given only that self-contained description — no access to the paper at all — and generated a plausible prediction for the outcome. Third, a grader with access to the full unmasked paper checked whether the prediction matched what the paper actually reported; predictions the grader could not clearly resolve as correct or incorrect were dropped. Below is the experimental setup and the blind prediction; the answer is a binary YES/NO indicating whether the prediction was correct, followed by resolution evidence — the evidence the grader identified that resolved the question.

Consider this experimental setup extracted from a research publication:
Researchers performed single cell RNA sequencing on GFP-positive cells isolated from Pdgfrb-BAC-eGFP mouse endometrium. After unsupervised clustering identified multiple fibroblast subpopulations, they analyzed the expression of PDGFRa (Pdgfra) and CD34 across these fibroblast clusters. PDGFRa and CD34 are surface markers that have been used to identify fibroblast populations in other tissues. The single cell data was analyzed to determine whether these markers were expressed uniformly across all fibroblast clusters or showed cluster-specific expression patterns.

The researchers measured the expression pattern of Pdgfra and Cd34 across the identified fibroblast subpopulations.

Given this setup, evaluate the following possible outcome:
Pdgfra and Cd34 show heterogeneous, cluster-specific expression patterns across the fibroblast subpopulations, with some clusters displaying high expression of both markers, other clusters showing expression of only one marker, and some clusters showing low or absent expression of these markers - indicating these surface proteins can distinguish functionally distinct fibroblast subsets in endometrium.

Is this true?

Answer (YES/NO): NO